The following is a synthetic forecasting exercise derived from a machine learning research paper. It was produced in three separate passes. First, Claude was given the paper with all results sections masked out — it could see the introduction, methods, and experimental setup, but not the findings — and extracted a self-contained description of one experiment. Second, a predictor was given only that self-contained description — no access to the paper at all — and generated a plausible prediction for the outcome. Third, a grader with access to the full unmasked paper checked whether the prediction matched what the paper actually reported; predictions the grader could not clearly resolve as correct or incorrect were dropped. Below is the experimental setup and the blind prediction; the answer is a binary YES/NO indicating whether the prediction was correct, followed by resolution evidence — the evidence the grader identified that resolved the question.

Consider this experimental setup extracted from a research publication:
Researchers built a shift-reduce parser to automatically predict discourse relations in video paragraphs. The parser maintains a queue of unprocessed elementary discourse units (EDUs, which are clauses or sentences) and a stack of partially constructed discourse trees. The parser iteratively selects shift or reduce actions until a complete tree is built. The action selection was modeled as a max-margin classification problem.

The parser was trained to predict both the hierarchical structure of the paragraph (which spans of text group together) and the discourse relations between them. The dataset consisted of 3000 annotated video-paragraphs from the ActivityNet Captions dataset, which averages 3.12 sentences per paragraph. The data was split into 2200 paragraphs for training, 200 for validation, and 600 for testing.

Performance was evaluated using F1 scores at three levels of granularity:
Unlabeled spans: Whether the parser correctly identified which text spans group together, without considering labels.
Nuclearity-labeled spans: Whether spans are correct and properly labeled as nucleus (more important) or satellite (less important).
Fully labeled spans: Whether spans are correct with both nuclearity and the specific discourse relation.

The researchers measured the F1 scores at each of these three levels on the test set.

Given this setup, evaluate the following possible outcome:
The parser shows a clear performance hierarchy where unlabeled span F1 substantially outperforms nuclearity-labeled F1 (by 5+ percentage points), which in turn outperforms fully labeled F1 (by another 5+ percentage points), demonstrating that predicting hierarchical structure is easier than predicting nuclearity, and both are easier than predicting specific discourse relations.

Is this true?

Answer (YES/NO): YES